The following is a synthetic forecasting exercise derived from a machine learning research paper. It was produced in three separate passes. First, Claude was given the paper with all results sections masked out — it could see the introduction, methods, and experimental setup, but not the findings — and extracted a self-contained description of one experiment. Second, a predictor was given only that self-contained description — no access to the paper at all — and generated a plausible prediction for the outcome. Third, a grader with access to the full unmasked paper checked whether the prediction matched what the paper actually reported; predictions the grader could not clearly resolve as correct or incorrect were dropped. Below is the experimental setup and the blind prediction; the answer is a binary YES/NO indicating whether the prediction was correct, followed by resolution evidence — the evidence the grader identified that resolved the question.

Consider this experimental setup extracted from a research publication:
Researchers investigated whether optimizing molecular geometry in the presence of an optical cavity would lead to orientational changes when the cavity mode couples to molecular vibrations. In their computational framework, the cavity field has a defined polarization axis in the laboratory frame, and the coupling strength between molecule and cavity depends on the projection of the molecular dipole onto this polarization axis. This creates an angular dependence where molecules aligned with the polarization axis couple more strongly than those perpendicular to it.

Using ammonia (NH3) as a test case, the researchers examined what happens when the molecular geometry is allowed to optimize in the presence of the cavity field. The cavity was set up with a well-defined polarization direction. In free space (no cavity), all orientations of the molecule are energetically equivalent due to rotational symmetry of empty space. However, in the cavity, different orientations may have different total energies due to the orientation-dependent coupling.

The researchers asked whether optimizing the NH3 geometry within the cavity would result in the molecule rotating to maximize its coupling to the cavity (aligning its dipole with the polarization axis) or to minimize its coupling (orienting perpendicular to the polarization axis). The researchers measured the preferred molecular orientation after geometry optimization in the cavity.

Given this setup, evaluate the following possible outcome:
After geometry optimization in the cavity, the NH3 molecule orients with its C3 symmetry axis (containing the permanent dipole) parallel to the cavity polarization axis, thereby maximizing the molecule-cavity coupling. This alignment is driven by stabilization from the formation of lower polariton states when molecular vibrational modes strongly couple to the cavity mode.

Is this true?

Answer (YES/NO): NO